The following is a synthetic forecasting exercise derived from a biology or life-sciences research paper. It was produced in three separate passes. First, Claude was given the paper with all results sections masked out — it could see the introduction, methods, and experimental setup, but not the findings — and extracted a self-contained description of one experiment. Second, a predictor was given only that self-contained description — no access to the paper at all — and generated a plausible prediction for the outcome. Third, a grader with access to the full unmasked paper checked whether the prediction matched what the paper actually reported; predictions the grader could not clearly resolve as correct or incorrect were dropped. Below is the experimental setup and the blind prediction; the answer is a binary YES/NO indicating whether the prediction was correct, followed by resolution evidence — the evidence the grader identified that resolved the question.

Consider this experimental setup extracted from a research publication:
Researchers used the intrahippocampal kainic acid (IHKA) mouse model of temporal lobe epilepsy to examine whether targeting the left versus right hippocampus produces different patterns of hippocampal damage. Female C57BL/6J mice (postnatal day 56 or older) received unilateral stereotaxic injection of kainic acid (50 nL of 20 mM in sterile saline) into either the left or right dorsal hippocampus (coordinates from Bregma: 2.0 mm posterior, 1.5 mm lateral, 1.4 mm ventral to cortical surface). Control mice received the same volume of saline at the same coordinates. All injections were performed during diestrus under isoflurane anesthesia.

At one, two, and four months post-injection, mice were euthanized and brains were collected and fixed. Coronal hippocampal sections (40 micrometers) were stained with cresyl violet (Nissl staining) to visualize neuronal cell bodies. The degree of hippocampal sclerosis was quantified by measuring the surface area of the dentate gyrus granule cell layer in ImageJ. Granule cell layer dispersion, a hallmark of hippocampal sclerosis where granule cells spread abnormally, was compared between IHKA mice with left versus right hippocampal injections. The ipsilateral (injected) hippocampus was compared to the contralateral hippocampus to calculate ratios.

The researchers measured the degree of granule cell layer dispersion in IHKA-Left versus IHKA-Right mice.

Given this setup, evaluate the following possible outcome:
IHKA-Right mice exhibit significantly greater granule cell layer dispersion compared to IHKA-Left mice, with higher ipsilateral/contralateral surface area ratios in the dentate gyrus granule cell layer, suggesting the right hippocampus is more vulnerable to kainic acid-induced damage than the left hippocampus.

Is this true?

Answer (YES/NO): YES